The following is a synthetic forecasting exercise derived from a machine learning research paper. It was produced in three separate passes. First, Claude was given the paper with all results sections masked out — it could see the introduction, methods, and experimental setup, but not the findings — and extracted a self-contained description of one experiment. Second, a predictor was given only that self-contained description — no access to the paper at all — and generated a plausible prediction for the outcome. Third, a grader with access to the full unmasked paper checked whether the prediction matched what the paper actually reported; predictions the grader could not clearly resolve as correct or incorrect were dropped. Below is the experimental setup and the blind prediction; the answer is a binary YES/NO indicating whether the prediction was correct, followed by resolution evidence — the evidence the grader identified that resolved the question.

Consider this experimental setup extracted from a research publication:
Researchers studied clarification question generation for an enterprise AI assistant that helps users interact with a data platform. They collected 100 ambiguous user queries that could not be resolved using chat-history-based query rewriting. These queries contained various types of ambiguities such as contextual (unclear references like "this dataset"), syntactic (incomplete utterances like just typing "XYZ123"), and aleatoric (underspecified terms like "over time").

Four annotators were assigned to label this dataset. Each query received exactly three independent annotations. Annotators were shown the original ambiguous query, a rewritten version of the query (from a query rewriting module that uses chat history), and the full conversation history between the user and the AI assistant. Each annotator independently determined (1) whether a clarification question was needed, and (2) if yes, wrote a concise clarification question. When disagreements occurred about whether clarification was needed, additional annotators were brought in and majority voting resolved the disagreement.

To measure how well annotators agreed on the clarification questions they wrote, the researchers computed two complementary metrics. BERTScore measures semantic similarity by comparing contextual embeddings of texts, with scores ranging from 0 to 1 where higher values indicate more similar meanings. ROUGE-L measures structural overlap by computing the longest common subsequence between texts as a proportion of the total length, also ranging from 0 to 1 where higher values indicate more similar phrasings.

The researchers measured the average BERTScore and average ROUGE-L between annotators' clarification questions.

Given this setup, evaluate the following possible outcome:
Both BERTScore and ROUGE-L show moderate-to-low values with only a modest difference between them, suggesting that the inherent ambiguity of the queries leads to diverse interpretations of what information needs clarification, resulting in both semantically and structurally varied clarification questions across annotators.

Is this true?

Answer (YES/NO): NO